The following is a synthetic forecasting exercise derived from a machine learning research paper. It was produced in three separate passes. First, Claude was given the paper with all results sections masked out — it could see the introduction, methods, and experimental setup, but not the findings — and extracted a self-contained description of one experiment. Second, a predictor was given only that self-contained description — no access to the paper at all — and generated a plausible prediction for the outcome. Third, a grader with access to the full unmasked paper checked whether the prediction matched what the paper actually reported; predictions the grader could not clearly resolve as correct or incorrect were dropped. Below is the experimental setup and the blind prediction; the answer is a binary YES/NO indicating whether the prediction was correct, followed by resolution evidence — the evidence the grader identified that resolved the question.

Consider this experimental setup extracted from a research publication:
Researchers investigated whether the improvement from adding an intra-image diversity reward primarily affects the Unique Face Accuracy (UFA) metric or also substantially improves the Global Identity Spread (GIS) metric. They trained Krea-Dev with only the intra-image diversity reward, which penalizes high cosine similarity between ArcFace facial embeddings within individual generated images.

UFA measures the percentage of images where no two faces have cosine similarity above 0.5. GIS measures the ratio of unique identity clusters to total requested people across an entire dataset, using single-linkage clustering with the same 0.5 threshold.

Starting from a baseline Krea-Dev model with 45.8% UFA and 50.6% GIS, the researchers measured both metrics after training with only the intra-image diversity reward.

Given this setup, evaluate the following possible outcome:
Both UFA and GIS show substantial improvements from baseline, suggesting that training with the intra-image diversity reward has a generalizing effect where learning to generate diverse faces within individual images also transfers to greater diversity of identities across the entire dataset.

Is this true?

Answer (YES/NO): NO